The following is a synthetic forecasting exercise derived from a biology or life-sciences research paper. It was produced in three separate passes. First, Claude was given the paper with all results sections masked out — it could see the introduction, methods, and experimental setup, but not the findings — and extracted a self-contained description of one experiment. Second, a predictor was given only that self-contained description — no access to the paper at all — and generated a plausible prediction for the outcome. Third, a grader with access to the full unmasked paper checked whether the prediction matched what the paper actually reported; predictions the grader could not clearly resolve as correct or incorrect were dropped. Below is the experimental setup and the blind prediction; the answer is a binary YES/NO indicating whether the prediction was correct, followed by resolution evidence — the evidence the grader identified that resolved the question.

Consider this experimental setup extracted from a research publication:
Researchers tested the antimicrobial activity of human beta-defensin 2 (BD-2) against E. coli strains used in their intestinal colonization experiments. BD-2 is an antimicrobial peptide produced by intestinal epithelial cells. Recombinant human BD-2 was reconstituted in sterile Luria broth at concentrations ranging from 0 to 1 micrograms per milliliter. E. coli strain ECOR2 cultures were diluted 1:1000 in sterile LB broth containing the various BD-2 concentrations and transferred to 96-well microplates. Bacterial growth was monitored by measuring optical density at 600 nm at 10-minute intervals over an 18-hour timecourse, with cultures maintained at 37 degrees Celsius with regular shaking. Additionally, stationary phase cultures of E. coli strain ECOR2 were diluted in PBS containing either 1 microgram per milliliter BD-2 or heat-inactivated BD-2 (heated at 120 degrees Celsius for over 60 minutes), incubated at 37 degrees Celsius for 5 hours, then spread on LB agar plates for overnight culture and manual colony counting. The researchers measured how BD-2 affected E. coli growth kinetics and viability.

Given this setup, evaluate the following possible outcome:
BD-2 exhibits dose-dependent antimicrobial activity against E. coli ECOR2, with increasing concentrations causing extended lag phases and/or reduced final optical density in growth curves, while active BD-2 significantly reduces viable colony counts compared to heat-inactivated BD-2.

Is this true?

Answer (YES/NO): NO